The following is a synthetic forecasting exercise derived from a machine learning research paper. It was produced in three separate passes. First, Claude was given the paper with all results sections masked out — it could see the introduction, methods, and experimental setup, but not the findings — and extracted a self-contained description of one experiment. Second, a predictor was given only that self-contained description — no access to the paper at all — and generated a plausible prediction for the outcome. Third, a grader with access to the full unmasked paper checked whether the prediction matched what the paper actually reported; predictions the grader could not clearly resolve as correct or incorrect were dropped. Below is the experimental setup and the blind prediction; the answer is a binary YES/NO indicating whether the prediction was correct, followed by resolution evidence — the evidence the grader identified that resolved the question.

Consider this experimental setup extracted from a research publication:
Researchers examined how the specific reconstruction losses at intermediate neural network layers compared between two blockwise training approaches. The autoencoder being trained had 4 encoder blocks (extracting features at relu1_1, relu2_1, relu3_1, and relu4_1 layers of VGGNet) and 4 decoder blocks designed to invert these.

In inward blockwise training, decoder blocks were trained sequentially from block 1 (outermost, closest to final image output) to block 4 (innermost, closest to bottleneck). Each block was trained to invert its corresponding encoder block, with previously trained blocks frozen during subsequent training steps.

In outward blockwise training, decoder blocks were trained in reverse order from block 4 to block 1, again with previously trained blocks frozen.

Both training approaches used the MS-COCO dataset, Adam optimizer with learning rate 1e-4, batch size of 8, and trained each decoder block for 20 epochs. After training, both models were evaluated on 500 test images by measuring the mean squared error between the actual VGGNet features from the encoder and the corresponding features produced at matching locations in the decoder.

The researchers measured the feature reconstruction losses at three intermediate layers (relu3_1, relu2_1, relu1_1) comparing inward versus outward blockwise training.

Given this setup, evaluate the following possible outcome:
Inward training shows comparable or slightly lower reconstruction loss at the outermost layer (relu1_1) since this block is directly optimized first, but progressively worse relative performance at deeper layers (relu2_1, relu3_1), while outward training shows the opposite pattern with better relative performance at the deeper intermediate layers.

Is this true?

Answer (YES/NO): NO